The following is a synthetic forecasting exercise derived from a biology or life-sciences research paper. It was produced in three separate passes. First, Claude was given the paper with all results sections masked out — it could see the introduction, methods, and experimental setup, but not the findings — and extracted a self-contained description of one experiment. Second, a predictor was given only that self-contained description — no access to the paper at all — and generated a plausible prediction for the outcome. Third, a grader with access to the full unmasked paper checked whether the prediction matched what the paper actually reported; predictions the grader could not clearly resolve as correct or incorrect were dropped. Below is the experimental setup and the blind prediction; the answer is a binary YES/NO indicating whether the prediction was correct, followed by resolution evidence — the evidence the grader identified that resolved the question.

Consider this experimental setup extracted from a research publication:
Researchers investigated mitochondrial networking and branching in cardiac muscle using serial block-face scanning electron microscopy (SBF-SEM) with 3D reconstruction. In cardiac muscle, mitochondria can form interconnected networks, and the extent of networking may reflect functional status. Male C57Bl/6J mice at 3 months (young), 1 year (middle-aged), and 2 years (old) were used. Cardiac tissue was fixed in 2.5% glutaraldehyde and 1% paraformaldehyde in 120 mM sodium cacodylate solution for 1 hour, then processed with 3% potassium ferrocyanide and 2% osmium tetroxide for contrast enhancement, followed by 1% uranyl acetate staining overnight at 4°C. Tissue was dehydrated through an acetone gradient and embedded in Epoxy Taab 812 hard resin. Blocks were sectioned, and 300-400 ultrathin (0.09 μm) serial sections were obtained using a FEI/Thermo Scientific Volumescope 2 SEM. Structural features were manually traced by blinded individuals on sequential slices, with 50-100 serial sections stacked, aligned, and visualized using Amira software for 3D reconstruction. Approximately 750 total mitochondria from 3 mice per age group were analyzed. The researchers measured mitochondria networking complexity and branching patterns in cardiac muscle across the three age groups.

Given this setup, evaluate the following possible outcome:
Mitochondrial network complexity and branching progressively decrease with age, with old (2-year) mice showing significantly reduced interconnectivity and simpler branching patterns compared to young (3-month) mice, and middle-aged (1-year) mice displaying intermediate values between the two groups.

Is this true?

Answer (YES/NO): NO